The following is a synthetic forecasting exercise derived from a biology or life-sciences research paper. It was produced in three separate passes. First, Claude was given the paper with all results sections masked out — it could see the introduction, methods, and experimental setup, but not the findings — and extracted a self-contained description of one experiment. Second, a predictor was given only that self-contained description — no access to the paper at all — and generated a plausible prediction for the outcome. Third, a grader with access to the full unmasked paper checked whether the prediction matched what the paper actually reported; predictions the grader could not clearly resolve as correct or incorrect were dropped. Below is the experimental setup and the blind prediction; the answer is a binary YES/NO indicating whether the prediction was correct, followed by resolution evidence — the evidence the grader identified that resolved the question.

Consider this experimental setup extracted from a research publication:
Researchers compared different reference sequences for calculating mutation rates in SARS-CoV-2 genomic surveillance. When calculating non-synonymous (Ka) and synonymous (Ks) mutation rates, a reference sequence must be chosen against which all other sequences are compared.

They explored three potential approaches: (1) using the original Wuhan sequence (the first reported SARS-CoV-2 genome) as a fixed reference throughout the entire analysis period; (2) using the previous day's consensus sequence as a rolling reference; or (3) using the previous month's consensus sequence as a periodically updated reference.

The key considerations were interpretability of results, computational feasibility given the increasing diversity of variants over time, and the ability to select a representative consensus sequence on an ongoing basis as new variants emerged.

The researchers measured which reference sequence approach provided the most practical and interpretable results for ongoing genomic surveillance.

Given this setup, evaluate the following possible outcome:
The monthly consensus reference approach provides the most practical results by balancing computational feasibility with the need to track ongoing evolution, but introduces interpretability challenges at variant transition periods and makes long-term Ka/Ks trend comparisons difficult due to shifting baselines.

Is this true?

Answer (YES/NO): NO